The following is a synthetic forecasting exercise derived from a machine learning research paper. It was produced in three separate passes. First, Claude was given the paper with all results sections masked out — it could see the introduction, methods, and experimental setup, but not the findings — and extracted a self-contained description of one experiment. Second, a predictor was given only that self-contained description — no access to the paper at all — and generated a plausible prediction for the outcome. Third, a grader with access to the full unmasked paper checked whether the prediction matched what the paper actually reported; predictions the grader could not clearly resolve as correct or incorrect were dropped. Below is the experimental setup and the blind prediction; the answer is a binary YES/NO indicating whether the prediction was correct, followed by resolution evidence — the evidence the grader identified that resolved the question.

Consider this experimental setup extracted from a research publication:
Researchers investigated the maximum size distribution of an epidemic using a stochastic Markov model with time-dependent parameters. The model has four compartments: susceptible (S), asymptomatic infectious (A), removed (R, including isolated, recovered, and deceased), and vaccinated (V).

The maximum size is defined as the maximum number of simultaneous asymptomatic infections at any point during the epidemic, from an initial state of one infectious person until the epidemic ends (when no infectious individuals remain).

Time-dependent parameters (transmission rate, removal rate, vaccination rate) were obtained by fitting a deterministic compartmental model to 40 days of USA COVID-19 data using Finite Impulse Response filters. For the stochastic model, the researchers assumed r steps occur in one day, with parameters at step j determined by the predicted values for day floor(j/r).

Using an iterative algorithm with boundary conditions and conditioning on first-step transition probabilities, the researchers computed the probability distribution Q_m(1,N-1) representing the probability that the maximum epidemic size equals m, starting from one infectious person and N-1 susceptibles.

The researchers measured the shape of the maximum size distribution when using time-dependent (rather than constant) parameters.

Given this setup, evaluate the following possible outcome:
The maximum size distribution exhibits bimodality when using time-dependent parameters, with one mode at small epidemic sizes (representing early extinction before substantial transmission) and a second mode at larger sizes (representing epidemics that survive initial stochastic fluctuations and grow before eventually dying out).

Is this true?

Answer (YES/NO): NO